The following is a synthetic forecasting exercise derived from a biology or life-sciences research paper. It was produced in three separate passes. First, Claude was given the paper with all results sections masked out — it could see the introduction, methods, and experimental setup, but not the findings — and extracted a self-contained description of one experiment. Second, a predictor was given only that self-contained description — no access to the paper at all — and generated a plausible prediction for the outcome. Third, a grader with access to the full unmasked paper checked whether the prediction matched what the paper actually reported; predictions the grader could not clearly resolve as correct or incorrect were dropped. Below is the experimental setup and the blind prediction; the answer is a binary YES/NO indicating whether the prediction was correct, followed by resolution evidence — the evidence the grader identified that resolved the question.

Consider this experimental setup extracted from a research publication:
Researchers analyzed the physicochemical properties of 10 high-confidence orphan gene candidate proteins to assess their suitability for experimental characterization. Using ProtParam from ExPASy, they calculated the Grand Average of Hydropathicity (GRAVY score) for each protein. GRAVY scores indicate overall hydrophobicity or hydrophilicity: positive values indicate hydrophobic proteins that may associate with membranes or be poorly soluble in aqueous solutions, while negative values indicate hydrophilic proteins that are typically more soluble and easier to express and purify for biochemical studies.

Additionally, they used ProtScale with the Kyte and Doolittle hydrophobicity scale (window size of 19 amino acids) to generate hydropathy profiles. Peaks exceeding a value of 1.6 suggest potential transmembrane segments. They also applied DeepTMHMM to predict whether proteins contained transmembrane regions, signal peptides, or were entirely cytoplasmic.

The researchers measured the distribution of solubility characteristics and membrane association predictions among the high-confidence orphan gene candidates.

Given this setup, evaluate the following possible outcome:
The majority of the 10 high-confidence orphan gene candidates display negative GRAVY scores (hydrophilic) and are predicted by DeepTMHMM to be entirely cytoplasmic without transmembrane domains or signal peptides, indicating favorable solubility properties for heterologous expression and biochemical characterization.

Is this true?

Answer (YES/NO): NO